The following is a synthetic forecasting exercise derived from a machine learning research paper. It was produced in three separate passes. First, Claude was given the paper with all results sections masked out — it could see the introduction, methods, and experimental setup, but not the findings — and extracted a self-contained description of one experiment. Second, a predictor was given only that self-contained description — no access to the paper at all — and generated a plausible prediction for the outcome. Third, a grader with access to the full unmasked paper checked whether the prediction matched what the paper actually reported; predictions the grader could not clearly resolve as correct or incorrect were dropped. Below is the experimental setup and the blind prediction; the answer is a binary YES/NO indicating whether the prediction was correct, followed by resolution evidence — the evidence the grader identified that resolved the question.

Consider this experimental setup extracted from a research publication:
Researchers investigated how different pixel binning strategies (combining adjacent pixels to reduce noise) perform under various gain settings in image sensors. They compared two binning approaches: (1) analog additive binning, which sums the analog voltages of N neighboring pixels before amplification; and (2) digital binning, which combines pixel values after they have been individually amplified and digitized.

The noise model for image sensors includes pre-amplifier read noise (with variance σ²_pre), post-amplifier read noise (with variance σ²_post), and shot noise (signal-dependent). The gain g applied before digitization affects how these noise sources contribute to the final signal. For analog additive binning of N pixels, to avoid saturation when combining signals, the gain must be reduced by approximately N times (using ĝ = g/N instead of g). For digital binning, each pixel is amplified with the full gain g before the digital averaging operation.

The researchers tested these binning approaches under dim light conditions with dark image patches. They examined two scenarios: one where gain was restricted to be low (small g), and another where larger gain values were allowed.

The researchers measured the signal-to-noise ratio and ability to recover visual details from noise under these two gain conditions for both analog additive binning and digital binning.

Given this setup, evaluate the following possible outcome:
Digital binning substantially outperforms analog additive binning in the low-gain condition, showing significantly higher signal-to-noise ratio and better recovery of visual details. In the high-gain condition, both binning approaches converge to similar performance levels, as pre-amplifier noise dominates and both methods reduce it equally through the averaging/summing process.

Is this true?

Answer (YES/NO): NO